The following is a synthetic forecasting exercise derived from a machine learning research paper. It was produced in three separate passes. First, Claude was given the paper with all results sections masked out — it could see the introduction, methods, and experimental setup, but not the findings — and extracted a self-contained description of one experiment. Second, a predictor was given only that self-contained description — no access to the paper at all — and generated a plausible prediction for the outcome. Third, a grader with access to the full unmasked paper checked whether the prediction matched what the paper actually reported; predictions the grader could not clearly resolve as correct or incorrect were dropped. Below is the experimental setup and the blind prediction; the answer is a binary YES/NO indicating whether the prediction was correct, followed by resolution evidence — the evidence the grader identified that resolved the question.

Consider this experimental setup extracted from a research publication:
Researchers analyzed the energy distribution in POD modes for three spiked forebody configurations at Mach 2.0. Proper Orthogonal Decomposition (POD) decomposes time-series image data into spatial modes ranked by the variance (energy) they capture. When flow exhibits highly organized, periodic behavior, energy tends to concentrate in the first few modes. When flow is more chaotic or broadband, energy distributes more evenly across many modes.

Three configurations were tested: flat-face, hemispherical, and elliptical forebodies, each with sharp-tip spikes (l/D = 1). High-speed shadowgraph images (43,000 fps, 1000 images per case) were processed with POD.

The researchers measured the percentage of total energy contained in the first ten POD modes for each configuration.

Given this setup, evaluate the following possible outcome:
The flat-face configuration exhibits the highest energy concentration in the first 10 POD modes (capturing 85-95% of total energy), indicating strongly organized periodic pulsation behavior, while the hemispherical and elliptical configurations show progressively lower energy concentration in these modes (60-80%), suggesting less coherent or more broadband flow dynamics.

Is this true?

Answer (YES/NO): NO